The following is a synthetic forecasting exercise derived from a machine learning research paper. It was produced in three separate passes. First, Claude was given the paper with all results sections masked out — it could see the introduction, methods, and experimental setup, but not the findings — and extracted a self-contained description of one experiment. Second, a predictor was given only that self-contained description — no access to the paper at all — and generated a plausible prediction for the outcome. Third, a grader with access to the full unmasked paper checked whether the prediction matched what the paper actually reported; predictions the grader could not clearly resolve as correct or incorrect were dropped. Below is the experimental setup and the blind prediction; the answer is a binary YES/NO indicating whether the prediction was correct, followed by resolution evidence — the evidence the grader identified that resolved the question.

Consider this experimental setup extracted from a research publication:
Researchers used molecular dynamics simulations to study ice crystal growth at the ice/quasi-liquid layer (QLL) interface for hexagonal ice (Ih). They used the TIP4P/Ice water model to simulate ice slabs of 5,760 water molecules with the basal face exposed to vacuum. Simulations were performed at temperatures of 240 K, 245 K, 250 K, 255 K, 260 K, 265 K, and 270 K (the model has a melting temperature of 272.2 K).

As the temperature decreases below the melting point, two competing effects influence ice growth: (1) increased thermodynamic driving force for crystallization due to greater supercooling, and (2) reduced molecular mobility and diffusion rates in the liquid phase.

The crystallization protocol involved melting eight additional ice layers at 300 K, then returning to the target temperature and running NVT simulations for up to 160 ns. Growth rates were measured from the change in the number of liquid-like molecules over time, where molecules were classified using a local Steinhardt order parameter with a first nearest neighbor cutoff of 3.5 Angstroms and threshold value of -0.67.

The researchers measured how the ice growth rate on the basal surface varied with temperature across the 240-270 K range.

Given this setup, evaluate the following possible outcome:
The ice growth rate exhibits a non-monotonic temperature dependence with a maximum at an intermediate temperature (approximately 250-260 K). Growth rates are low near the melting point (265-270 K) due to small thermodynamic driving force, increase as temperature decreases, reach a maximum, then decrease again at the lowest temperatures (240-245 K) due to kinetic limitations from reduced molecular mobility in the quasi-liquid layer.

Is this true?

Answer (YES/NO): YES